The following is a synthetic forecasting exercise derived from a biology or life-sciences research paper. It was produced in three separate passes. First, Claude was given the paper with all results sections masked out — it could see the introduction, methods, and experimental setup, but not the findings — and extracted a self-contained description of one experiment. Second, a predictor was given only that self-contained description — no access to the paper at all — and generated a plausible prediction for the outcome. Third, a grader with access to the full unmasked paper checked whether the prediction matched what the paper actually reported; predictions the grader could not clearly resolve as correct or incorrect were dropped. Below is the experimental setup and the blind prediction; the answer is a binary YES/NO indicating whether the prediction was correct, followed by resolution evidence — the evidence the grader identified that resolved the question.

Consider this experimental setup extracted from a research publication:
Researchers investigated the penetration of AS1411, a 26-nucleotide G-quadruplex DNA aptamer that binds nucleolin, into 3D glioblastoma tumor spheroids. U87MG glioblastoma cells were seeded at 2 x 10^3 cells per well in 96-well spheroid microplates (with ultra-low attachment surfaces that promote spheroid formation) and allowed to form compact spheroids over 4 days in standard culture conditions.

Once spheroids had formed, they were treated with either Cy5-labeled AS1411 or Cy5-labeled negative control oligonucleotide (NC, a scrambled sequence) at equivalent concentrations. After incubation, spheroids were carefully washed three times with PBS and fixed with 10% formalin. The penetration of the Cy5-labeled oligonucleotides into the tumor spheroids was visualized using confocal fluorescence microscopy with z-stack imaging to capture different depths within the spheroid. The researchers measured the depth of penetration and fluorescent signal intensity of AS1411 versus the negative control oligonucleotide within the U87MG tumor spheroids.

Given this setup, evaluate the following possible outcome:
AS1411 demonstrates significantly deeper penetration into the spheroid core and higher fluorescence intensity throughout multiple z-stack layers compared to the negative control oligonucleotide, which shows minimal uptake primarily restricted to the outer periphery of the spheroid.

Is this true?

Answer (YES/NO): NO